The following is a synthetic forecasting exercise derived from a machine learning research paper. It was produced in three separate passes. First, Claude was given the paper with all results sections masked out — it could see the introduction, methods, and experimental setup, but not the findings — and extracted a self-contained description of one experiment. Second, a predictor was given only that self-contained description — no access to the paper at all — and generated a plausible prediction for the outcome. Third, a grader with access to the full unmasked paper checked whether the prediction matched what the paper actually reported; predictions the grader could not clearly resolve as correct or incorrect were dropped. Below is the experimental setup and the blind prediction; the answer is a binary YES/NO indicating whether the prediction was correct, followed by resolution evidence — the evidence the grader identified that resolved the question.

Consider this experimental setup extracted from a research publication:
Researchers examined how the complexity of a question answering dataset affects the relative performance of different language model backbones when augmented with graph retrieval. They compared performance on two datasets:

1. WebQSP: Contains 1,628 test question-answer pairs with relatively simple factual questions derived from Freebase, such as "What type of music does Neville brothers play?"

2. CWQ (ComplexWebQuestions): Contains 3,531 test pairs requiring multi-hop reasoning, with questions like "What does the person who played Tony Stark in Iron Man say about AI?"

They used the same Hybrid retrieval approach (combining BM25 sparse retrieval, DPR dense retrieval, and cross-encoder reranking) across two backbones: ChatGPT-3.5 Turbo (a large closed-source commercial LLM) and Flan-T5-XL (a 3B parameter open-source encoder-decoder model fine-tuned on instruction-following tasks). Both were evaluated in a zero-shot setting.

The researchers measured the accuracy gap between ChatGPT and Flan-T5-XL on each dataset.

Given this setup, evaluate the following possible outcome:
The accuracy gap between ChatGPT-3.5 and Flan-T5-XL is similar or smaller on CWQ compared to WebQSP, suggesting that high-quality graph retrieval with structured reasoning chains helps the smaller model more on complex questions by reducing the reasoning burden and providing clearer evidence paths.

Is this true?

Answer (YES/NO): YES